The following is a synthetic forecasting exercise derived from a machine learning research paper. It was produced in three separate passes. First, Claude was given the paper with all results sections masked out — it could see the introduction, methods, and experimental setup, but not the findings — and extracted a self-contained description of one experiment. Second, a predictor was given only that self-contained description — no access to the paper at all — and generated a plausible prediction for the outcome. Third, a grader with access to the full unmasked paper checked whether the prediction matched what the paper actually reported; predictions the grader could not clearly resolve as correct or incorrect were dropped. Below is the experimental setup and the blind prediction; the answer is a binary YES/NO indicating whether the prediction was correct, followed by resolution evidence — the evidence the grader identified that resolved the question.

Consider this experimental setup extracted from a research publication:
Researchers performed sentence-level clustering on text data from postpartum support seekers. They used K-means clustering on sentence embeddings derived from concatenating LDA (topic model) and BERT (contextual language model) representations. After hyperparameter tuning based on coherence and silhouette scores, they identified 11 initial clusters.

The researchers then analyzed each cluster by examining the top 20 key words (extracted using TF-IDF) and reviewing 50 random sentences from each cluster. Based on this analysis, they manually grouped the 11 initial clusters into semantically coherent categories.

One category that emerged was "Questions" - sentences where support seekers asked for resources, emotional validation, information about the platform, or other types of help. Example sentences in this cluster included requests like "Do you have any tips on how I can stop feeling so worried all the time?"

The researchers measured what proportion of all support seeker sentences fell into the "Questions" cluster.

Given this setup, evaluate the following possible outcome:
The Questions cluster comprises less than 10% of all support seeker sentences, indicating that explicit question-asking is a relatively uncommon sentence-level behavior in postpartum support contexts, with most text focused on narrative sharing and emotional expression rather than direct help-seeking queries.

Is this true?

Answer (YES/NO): YES